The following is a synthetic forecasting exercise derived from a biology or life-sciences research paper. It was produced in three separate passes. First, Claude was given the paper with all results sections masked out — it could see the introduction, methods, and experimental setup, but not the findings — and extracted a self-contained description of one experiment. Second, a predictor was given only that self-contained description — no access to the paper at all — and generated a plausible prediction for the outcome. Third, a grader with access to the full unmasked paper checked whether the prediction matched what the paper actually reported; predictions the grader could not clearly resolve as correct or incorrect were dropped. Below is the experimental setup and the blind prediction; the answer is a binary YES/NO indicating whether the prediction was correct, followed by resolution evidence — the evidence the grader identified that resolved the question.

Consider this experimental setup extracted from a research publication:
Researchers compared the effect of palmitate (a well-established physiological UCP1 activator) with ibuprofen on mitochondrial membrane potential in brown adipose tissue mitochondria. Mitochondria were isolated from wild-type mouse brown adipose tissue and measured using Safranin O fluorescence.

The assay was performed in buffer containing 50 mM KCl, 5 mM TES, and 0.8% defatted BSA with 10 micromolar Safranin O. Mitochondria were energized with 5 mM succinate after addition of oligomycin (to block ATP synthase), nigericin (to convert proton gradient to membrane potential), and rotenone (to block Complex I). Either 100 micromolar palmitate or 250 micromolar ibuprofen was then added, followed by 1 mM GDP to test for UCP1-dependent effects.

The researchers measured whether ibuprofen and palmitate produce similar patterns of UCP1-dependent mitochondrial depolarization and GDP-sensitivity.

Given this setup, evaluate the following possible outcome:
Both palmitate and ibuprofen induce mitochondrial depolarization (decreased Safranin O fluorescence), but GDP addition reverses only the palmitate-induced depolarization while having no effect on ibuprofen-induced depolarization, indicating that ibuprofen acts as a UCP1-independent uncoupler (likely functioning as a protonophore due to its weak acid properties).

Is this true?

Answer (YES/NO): NO